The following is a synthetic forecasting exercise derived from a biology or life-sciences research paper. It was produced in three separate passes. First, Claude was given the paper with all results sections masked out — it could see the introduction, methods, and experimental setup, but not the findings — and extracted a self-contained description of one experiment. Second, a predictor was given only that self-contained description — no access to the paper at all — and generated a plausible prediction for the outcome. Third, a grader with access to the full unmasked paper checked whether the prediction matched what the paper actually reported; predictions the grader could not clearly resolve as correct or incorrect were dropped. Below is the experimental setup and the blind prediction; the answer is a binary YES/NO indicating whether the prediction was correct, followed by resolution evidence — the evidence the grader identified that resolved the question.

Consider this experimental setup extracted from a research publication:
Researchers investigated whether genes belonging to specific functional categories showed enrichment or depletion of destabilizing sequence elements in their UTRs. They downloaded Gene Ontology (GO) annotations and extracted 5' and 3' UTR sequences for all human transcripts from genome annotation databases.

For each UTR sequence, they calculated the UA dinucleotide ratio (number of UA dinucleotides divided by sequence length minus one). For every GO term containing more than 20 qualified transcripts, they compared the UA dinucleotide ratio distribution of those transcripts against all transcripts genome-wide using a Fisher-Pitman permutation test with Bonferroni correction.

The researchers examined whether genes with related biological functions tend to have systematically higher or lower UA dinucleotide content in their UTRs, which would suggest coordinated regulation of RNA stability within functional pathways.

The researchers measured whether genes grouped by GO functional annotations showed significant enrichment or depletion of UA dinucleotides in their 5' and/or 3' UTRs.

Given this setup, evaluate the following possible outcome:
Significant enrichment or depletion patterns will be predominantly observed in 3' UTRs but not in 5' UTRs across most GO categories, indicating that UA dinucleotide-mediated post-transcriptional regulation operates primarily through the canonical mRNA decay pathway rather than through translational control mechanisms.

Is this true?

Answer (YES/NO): NO